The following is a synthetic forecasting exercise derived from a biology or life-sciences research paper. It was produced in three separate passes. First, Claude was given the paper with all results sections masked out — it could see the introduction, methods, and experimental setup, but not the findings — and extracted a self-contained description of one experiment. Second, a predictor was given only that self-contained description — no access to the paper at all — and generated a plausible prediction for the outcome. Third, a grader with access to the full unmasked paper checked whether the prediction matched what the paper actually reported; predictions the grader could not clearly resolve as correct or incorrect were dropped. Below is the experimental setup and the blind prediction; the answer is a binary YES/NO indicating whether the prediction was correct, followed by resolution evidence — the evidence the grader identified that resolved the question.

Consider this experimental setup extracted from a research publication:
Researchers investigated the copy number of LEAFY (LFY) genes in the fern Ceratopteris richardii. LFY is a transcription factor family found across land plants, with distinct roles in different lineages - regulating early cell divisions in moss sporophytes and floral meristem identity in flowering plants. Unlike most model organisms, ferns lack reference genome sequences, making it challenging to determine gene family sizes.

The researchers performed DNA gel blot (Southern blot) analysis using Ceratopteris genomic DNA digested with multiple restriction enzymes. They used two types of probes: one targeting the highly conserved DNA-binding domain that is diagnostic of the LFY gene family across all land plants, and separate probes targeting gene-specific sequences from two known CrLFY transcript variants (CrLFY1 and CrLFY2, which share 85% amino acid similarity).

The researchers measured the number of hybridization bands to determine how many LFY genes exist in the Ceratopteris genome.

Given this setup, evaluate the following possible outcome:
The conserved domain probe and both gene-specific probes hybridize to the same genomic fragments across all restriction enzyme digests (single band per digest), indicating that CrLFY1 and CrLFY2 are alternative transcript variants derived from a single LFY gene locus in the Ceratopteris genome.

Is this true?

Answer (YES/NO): NO